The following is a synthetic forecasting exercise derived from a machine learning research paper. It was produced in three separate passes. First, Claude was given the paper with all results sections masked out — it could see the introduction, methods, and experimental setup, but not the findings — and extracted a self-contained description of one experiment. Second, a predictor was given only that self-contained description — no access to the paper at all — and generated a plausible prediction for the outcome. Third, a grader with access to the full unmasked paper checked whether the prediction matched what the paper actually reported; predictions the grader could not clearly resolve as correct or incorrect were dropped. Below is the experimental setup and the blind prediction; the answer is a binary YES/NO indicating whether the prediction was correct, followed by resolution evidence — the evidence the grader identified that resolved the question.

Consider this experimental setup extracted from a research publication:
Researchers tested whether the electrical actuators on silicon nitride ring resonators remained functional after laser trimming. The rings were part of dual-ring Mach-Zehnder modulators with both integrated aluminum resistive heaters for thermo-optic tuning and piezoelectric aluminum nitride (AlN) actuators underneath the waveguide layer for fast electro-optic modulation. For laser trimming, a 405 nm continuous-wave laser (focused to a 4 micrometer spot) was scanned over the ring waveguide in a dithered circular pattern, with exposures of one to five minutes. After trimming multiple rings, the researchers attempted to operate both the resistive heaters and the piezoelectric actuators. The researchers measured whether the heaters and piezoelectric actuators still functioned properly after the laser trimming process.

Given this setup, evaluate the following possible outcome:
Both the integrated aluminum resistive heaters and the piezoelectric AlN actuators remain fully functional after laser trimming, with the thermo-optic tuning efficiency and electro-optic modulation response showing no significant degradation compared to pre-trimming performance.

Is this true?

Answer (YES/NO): NO